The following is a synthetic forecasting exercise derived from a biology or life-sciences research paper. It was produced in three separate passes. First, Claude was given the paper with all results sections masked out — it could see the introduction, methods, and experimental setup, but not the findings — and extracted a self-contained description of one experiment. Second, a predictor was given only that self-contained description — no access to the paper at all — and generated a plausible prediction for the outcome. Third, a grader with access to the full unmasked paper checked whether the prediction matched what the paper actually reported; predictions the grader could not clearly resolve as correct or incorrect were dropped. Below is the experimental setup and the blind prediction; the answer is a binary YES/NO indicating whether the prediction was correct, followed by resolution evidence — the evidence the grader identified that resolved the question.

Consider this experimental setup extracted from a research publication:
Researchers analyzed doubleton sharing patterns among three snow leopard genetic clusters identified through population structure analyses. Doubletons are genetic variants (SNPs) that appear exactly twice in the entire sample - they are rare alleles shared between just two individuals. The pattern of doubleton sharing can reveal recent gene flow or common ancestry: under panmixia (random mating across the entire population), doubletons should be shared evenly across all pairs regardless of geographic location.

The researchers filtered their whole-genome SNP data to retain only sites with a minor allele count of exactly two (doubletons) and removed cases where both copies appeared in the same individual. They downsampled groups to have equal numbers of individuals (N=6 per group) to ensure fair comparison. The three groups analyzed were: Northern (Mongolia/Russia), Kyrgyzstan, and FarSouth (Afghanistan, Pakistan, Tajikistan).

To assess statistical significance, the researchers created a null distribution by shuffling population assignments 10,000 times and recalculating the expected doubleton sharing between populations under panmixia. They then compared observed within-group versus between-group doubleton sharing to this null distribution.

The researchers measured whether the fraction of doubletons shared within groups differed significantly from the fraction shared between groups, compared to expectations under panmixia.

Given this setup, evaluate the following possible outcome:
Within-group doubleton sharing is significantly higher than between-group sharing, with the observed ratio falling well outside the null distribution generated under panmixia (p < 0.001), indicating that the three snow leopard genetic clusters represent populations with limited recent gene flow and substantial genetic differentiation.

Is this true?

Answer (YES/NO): NO